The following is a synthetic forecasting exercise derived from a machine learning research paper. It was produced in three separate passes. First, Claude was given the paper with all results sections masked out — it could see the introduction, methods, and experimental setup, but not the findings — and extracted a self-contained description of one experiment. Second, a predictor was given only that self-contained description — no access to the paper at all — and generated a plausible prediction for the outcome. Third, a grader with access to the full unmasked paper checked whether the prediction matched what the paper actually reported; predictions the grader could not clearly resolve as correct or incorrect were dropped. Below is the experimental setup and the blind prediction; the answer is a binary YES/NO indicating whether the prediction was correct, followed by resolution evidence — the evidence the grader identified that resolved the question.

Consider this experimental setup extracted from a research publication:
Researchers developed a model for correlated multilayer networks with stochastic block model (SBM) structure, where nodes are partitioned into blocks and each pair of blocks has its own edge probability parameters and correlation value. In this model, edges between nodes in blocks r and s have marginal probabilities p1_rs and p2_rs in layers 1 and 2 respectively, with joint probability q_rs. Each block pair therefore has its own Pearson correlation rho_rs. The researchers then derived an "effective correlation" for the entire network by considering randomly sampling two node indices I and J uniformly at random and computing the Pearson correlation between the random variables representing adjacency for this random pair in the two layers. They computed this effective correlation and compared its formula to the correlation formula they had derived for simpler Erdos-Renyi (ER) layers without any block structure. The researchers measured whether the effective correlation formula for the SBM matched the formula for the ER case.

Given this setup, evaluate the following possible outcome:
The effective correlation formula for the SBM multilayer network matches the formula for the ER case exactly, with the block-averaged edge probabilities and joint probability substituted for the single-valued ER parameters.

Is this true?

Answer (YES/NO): YES